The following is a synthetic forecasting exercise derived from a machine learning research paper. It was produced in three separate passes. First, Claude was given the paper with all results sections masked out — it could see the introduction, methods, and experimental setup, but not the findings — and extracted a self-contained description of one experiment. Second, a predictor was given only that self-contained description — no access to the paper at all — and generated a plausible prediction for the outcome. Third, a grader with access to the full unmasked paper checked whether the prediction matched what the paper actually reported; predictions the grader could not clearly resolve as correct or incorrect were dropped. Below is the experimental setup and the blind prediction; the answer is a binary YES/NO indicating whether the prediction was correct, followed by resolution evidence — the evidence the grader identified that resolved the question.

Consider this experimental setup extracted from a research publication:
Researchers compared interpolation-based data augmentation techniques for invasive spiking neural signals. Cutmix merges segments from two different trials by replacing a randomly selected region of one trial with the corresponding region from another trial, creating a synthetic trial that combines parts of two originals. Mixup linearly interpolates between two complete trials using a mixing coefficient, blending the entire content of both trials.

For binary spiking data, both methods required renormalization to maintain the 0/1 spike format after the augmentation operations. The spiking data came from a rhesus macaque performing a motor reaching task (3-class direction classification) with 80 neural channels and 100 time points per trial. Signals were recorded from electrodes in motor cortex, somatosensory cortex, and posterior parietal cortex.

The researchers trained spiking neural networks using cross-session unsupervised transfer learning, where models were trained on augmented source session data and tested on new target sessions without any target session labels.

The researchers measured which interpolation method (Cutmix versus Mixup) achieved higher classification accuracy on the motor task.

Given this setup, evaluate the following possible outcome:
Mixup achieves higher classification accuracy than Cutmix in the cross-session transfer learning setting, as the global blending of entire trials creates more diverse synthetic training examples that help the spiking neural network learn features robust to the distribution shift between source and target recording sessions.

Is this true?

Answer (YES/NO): YES